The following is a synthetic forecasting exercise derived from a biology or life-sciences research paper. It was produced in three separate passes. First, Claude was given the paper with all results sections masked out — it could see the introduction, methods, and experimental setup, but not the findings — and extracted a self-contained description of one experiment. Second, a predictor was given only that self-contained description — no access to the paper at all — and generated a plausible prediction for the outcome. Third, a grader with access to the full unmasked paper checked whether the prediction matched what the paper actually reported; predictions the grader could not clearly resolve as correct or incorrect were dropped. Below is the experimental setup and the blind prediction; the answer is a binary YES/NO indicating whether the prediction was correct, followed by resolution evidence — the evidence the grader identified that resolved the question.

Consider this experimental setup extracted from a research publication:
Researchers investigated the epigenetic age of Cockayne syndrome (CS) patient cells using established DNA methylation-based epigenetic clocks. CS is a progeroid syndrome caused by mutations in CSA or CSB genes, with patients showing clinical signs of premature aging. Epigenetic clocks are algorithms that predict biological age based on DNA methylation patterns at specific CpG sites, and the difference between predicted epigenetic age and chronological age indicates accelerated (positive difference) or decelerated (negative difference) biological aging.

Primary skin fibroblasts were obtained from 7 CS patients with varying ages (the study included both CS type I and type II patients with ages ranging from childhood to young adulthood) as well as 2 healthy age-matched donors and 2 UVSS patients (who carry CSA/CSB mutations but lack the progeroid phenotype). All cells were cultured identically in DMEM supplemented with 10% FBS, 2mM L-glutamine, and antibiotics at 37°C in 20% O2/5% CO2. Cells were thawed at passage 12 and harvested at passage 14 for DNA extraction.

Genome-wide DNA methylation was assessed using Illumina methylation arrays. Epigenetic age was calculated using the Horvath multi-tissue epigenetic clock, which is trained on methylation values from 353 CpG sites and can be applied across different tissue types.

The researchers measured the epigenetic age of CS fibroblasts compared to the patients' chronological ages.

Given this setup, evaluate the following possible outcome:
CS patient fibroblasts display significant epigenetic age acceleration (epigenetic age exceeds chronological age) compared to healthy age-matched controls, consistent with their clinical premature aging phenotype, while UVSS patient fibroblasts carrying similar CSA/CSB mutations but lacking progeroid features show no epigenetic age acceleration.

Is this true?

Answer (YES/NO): YES